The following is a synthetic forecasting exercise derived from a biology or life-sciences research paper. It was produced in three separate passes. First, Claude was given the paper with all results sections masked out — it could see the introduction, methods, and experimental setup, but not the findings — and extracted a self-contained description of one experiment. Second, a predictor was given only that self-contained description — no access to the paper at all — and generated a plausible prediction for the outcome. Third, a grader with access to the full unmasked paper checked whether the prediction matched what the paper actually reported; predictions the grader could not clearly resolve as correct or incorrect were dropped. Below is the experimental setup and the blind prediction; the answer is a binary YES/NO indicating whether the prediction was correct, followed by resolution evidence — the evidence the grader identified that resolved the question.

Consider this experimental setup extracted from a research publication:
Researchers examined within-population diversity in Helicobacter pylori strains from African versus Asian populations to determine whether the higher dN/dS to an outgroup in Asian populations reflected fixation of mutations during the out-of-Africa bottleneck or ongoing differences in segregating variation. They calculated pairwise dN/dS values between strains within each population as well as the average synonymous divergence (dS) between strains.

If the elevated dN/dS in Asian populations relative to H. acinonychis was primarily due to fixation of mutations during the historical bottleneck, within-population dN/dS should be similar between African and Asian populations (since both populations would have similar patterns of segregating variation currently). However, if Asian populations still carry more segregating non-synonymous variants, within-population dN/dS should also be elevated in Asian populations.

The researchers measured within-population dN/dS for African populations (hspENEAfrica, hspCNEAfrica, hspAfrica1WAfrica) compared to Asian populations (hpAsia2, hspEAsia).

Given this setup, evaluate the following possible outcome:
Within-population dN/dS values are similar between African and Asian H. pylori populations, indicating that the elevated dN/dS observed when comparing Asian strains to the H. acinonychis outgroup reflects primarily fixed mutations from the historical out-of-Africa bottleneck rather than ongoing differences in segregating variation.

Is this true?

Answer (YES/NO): NO